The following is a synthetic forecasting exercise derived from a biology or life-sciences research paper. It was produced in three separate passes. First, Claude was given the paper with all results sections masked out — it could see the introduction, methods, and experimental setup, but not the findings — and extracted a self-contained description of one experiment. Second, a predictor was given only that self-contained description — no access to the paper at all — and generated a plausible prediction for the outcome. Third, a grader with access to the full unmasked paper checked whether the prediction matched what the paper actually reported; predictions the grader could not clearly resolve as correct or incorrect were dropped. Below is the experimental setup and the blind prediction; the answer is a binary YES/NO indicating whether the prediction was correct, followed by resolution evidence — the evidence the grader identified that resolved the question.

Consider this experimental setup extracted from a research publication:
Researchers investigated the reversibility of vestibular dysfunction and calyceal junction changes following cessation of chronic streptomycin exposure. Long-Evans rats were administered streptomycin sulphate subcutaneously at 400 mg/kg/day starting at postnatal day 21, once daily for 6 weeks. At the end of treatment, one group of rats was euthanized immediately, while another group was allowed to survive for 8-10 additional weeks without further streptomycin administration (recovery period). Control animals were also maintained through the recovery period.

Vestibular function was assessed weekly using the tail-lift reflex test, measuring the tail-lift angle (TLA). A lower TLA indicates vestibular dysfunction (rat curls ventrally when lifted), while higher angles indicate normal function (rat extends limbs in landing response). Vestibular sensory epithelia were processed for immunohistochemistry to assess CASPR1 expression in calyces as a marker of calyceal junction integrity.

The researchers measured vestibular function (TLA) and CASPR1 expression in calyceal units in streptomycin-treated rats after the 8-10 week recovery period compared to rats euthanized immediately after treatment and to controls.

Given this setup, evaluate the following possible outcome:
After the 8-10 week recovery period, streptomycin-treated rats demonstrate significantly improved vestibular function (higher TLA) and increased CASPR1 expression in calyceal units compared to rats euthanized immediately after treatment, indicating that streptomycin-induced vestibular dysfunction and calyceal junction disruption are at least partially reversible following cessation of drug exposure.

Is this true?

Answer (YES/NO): YES